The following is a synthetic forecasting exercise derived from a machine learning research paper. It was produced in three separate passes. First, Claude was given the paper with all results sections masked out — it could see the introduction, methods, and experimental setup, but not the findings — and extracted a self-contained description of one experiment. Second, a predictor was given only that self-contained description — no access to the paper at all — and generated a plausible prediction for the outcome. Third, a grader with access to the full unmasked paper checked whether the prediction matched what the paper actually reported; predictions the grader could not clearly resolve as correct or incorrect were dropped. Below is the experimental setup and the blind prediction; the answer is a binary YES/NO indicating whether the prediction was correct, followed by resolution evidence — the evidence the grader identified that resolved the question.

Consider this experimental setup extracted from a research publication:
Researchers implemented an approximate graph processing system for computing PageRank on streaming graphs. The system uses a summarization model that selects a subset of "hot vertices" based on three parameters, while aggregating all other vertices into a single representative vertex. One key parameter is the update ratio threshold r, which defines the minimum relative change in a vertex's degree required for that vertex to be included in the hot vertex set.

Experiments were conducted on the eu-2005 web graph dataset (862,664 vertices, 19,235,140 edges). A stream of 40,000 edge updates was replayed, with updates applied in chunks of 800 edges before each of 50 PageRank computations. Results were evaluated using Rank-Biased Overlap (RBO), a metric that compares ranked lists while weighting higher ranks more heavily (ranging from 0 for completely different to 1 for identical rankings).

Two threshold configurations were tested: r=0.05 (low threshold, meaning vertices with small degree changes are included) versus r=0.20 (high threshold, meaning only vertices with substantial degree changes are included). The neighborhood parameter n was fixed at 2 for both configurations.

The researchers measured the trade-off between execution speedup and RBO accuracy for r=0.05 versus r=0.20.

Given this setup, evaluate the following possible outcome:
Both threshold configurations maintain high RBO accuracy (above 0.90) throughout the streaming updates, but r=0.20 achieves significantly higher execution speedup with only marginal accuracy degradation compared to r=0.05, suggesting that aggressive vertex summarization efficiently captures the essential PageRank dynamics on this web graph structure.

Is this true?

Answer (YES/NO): NO